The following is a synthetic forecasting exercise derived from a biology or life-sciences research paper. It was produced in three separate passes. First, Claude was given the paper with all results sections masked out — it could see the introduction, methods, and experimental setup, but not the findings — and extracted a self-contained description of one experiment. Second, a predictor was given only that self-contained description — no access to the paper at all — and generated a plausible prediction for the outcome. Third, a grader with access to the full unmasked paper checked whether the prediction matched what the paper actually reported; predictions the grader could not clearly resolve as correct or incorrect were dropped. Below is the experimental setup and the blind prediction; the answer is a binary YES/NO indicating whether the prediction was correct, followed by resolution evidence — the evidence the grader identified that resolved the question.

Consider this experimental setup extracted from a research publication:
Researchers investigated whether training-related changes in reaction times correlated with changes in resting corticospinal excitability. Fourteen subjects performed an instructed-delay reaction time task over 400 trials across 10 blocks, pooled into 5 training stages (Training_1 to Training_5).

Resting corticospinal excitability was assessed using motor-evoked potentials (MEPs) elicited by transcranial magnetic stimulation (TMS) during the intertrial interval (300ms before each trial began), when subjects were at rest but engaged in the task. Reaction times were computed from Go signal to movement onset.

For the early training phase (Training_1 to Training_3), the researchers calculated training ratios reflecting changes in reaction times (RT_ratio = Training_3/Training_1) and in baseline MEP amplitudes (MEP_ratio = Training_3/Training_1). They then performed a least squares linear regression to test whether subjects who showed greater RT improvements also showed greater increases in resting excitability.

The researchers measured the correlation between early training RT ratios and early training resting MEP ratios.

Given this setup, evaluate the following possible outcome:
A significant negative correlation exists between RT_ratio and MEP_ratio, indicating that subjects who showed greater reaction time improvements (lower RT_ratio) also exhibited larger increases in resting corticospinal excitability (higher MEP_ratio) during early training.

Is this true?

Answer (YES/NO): NO